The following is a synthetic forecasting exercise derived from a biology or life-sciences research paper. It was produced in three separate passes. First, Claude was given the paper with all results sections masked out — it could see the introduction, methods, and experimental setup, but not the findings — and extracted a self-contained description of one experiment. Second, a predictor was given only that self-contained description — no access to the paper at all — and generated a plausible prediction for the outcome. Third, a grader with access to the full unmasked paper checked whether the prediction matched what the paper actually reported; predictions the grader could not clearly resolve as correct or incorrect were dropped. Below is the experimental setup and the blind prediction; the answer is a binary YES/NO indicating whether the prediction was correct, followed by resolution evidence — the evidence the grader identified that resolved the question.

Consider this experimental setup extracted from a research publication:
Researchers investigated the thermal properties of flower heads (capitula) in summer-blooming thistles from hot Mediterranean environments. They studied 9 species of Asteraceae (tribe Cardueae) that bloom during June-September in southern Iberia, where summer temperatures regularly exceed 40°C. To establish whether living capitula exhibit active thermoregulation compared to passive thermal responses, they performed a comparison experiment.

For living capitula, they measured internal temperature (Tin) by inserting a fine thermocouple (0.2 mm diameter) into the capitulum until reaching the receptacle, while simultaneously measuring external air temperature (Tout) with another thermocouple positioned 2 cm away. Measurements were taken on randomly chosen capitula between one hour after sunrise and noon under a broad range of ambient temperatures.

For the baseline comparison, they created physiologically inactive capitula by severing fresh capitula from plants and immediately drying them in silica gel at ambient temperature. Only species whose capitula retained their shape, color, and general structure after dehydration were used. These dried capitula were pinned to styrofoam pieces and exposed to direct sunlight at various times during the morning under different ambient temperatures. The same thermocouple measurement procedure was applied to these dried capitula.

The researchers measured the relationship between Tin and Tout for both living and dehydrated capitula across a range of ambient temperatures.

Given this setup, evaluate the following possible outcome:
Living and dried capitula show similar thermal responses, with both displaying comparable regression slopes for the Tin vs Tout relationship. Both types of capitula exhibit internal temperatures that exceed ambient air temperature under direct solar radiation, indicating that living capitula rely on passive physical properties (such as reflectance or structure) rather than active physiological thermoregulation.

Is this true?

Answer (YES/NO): NO